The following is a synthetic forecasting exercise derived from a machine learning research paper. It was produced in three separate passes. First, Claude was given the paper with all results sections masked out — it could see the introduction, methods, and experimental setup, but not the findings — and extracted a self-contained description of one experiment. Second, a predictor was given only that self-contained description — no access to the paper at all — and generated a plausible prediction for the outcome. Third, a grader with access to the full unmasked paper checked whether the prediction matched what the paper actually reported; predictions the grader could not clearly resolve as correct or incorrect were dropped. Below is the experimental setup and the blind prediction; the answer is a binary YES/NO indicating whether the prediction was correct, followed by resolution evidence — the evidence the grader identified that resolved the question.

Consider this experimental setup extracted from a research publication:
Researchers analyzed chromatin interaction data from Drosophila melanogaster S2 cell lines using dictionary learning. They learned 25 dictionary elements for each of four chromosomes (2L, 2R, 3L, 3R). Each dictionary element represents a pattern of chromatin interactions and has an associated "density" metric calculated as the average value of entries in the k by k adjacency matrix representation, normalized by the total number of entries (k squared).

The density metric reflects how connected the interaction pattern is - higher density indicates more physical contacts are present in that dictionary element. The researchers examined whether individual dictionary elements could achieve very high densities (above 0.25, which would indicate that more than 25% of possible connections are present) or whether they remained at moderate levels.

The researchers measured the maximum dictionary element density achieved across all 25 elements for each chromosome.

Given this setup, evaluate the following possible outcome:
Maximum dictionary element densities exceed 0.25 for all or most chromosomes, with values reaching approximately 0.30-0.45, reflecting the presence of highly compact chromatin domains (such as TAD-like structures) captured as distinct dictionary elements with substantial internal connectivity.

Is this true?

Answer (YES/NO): NO